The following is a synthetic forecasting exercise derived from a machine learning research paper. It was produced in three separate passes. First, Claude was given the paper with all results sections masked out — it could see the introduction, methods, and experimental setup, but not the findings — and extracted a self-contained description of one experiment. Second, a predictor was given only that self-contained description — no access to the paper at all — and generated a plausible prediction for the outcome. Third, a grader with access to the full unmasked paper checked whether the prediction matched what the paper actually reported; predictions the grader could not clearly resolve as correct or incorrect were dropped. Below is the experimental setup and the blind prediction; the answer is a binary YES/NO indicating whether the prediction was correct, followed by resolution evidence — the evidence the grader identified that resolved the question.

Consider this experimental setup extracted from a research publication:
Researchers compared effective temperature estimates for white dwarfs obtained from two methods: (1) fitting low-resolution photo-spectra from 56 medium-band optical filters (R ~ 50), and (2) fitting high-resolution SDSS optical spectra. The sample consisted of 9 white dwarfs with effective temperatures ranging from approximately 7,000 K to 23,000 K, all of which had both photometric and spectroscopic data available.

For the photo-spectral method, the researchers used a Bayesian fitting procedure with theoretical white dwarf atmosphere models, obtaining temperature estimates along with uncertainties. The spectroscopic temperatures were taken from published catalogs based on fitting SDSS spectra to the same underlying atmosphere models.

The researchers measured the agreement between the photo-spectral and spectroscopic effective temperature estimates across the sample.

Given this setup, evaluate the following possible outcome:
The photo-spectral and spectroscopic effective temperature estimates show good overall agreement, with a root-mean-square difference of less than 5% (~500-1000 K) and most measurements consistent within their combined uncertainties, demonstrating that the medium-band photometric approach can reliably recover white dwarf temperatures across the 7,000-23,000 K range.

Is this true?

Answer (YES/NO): YES